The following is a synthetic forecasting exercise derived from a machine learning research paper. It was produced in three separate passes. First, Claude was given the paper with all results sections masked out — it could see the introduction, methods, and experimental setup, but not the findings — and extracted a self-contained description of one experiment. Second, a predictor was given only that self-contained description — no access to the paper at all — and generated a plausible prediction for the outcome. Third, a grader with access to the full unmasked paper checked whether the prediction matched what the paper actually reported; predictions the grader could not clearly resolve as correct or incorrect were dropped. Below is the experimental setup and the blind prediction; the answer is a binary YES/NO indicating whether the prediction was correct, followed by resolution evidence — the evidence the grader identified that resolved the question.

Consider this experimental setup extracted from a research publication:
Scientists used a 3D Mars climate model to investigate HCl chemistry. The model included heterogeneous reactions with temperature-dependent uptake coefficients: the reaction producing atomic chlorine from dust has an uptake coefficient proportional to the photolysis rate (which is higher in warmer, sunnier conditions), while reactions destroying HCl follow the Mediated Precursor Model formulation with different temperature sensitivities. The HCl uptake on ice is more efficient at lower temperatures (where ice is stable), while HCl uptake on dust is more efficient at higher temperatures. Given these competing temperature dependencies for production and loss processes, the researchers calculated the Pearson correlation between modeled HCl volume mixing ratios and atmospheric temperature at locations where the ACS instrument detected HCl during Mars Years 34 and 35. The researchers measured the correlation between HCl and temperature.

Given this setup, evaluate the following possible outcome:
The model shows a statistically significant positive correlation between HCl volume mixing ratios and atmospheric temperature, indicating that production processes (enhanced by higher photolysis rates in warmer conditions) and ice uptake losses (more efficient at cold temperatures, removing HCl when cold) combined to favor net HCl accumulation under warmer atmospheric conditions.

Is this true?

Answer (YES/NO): YES